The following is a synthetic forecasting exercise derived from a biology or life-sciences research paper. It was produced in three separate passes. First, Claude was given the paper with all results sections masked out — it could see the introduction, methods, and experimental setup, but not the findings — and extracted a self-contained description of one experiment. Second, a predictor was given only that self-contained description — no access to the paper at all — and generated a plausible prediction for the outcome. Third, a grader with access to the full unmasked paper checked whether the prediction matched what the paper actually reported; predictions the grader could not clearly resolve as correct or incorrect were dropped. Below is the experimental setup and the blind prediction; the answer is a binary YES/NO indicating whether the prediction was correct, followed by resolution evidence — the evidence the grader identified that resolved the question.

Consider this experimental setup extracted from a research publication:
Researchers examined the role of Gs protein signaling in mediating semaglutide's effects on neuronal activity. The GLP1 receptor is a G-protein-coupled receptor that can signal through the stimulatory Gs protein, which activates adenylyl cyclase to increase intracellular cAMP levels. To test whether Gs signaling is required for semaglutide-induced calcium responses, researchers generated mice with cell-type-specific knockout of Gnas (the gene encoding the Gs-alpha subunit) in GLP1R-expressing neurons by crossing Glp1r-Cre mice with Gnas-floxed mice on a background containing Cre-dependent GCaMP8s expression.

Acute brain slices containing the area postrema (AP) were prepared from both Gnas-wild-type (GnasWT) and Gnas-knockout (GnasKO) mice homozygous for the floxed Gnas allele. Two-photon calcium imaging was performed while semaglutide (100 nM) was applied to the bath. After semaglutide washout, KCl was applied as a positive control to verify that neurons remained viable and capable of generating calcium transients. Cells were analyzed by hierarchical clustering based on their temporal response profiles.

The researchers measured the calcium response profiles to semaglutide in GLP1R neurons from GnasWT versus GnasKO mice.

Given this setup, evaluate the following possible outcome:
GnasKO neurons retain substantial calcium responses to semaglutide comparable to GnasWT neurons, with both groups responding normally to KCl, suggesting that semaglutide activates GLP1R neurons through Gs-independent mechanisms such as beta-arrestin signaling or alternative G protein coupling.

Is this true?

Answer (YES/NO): NO